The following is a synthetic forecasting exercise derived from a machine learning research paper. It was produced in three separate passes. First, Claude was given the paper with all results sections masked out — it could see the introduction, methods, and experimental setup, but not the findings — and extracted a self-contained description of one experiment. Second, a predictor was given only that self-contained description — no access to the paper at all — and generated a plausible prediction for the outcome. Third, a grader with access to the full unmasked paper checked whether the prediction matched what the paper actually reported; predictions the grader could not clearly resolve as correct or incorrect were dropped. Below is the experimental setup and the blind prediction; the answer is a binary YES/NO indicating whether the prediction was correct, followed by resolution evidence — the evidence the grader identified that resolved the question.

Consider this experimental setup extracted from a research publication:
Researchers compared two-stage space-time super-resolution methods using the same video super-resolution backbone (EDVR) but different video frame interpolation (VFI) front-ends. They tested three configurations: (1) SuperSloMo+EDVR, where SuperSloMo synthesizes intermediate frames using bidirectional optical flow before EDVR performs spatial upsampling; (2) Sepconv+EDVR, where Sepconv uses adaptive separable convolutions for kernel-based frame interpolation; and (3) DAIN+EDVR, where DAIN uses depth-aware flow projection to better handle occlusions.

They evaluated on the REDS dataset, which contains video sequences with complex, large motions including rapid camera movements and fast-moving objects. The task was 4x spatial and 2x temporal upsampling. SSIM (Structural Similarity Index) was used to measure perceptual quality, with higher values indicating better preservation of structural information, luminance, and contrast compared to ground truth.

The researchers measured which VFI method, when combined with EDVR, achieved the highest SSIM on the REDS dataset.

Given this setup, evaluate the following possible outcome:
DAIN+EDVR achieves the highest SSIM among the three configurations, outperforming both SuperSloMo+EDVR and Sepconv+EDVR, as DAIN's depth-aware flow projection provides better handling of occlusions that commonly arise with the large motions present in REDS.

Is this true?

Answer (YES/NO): YES